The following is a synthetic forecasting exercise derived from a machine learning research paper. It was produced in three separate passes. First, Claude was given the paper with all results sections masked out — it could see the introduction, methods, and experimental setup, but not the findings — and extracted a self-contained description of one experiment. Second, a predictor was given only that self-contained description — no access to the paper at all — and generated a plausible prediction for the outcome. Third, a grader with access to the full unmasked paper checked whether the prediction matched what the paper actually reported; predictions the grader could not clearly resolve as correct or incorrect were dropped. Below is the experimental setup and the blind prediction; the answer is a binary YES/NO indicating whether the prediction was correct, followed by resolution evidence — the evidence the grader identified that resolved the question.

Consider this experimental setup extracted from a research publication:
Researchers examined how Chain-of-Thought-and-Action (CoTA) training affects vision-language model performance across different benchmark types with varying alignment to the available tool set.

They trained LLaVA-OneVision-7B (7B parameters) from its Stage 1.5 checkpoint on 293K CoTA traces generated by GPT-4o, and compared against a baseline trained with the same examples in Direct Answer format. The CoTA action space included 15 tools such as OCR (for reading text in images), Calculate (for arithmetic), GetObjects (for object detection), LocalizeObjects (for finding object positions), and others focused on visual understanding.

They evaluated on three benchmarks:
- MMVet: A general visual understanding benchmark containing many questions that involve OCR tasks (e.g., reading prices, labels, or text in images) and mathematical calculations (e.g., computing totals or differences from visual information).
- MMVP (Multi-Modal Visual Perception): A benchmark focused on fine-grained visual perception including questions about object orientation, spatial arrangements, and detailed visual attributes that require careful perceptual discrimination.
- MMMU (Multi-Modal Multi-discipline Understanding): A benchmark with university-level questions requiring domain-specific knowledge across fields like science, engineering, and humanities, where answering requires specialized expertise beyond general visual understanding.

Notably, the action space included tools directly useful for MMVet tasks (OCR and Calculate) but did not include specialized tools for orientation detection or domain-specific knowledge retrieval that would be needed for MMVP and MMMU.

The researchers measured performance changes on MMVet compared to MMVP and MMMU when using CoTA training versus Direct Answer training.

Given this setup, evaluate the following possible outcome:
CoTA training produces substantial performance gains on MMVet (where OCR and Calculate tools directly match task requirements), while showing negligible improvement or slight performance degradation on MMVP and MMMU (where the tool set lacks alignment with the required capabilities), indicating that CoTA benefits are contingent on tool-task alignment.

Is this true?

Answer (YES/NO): YES